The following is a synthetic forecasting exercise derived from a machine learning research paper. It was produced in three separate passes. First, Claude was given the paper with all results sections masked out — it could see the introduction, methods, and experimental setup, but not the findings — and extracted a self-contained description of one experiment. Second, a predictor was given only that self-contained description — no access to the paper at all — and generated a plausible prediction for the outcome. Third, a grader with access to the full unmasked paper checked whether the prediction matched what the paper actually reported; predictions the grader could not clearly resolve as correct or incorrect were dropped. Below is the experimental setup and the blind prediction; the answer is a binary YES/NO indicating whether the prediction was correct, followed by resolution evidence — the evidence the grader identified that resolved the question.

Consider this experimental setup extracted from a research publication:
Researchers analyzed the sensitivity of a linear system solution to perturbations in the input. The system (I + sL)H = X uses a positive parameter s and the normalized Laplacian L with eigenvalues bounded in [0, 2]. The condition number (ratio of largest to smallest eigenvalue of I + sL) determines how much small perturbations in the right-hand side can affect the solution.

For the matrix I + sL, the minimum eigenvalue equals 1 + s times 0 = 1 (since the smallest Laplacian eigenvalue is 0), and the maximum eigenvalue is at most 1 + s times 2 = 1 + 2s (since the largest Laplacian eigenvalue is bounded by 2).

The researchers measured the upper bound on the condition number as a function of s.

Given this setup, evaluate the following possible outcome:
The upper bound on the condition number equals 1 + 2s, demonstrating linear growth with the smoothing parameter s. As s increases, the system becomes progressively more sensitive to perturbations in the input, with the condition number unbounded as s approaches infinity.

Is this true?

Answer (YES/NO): YES